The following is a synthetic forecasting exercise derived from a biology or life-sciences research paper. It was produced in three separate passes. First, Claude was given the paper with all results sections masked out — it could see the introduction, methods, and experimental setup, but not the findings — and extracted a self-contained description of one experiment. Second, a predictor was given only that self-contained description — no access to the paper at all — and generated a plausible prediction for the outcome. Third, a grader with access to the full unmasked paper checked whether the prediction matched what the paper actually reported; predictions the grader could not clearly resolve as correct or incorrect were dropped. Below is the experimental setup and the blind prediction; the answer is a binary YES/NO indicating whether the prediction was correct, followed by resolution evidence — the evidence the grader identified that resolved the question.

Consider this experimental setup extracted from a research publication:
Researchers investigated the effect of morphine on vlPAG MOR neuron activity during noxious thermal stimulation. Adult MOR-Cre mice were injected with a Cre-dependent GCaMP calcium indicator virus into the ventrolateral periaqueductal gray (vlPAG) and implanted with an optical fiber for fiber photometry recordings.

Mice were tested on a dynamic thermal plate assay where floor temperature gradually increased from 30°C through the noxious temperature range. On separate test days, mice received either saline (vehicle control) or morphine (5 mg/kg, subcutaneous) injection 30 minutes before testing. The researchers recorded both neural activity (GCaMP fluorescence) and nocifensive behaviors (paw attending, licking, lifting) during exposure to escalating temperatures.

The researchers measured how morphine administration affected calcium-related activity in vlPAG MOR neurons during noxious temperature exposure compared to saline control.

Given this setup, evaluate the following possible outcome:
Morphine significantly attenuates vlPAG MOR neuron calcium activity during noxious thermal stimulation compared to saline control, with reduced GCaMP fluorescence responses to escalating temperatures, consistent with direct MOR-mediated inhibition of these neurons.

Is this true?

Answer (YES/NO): YES